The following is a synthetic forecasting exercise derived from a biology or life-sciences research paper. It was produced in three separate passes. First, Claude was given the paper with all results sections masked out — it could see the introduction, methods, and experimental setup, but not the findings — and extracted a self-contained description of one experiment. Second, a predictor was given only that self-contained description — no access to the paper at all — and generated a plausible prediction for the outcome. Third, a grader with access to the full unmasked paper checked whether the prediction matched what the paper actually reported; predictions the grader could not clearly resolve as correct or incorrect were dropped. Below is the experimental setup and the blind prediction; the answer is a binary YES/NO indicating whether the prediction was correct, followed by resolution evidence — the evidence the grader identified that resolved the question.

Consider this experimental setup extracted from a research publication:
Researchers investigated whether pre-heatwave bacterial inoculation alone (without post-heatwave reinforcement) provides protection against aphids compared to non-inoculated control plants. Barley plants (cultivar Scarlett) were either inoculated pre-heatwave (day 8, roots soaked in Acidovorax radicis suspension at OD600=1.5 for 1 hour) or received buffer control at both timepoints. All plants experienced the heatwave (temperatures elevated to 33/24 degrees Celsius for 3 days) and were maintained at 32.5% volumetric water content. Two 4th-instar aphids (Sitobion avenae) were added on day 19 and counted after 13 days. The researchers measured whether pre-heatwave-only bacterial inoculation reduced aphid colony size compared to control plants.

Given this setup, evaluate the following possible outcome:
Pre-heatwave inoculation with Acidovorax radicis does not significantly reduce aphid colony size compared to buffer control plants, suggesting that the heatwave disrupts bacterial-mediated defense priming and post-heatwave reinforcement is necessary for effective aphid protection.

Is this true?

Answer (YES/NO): NO